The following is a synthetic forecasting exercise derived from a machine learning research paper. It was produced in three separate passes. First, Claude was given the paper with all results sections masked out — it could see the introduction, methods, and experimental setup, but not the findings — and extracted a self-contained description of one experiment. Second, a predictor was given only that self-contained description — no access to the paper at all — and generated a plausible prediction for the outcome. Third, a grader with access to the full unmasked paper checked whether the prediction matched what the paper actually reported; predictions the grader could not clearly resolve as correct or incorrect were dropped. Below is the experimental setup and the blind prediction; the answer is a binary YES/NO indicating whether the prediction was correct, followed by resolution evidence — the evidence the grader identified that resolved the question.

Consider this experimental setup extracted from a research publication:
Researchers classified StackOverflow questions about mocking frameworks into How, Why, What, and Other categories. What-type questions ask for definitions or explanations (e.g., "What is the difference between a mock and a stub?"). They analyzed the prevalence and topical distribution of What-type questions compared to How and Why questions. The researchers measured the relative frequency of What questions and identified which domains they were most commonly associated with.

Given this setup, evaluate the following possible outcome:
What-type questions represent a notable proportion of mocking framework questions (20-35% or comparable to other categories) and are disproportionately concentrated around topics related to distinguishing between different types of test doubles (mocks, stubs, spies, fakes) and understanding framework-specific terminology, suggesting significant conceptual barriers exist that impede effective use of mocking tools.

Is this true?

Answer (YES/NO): NO